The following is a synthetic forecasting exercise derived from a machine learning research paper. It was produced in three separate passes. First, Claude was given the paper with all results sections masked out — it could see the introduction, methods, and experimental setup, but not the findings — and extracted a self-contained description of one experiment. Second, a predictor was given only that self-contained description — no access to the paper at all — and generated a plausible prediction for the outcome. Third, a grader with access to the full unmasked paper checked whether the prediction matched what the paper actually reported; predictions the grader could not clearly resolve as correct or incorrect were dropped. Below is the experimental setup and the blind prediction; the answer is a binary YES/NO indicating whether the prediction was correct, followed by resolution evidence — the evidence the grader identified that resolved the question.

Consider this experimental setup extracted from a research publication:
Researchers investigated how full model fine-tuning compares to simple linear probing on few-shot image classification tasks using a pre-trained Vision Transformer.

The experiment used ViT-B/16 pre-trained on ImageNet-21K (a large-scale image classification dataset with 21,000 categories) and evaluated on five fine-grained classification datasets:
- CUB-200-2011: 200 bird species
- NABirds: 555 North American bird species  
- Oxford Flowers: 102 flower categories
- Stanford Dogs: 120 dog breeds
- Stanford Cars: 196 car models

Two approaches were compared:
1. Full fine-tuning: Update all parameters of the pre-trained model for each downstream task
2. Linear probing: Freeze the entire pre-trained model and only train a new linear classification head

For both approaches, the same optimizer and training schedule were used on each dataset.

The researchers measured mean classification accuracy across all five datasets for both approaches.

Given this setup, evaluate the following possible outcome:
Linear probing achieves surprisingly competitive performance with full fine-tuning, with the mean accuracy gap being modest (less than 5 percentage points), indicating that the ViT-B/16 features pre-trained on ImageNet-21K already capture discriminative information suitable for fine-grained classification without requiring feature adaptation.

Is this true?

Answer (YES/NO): NO